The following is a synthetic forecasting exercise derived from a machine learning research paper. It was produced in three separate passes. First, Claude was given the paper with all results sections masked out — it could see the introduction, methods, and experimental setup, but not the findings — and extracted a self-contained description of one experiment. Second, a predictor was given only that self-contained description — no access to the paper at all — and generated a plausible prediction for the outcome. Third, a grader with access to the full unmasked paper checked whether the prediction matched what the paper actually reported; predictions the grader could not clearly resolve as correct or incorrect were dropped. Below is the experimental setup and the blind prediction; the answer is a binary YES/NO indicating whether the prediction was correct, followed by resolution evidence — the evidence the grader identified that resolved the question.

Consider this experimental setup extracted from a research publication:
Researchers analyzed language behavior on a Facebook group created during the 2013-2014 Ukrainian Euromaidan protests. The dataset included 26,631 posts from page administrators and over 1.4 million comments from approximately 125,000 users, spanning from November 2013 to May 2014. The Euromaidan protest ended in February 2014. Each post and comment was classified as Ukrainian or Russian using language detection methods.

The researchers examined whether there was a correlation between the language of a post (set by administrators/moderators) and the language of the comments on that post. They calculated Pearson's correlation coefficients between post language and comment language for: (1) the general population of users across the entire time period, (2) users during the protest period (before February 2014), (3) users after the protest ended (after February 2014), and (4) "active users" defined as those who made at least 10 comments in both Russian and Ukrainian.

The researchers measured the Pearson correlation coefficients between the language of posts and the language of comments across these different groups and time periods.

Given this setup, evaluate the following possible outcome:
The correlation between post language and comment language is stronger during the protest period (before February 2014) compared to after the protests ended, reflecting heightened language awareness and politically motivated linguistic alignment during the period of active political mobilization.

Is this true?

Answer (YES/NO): NO